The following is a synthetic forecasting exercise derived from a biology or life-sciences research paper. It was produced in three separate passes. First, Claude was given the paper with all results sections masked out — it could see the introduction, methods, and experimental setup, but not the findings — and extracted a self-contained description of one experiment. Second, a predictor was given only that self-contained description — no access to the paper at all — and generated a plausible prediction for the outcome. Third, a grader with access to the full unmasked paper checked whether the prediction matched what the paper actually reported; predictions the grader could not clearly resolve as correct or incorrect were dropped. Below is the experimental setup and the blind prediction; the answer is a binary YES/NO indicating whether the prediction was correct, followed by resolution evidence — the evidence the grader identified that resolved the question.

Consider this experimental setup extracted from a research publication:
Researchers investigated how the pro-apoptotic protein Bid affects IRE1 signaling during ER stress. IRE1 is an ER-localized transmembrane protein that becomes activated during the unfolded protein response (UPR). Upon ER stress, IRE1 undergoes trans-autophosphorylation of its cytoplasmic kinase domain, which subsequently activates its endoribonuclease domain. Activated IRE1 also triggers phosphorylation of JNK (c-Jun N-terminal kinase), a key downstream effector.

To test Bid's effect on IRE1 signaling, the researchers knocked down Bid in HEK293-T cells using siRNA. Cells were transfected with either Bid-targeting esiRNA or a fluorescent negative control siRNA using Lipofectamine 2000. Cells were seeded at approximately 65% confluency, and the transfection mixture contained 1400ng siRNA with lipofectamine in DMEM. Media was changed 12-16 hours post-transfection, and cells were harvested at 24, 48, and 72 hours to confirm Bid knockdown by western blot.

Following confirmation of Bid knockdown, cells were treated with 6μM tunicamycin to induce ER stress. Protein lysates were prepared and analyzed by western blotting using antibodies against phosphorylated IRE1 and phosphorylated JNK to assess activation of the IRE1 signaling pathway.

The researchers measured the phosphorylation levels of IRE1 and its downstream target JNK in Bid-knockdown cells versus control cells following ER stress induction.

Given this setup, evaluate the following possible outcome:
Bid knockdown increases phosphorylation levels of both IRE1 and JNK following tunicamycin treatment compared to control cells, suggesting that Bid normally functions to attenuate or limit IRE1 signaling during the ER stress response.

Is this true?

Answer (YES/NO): YES